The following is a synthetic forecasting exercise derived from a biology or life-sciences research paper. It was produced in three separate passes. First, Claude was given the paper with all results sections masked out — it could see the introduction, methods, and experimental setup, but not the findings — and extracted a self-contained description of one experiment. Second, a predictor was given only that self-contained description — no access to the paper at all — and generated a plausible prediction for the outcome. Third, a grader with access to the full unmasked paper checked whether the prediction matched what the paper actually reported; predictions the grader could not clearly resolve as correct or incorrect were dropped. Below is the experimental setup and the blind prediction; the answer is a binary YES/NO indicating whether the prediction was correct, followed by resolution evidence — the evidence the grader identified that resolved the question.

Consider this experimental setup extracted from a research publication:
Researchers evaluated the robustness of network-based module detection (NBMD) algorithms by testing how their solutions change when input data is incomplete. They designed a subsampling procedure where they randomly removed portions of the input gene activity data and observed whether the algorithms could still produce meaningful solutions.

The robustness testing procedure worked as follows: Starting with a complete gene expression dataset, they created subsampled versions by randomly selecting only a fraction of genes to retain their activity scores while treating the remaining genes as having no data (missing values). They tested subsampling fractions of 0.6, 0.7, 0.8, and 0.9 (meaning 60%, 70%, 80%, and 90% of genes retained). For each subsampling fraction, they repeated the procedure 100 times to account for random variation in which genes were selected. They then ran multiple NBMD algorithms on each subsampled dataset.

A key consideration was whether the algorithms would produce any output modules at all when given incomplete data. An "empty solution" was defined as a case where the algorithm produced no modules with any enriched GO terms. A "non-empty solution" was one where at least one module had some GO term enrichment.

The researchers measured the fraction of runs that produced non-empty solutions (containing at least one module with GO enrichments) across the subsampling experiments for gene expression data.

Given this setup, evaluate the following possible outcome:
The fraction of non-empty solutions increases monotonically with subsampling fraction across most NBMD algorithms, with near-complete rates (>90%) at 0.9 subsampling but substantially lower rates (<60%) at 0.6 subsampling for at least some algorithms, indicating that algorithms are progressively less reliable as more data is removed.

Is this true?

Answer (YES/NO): NO